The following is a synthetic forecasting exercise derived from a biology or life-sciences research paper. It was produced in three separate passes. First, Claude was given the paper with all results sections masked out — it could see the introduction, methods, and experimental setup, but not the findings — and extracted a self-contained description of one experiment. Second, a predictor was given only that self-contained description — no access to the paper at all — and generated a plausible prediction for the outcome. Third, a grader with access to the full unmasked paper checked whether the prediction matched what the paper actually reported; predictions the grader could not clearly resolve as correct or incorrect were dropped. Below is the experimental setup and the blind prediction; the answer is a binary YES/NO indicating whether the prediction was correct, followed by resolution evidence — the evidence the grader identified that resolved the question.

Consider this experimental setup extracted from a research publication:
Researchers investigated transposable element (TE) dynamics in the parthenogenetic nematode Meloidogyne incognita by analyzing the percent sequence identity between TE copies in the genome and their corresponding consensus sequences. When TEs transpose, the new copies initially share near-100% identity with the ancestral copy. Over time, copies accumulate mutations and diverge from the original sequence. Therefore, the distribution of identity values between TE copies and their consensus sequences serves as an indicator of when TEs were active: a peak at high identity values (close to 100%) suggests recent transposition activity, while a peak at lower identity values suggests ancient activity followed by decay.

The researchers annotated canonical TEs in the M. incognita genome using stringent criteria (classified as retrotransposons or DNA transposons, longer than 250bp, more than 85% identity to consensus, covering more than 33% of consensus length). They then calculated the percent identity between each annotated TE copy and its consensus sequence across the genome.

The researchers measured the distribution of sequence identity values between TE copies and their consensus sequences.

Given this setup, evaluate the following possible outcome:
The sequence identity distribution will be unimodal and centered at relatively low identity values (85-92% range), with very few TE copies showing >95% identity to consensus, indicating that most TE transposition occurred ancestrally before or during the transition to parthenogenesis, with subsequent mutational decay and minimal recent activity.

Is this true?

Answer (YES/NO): NO